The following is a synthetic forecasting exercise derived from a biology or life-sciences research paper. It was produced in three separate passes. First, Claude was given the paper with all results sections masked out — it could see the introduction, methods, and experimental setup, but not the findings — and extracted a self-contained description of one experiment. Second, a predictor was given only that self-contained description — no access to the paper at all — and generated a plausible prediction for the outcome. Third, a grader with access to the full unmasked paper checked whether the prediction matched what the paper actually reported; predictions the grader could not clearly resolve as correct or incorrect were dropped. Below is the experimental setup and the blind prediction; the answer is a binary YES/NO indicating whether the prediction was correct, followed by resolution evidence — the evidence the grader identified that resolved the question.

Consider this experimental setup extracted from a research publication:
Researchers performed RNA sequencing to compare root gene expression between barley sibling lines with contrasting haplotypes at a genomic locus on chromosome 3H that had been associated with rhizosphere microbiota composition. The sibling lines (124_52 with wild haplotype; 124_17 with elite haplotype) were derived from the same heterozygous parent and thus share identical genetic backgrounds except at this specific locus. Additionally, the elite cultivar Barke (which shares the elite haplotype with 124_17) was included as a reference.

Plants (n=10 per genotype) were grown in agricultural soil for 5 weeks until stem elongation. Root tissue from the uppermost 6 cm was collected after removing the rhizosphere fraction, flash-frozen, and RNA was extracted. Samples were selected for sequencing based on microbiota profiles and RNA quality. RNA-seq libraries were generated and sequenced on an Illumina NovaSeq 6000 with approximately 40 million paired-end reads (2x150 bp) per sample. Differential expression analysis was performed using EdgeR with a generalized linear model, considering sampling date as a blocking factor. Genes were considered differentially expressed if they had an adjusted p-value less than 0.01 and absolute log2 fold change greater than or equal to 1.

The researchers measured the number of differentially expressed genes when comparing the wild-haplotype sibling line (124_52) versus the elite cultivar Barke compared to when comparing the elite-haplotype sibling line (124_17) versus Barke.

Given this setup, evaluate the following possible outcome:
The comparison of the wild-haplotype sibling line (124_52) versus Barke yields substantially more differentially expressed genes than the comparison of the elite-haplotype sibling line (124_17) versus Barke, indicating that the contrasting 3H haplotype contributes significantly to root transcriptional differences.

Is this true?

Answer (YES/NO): YES